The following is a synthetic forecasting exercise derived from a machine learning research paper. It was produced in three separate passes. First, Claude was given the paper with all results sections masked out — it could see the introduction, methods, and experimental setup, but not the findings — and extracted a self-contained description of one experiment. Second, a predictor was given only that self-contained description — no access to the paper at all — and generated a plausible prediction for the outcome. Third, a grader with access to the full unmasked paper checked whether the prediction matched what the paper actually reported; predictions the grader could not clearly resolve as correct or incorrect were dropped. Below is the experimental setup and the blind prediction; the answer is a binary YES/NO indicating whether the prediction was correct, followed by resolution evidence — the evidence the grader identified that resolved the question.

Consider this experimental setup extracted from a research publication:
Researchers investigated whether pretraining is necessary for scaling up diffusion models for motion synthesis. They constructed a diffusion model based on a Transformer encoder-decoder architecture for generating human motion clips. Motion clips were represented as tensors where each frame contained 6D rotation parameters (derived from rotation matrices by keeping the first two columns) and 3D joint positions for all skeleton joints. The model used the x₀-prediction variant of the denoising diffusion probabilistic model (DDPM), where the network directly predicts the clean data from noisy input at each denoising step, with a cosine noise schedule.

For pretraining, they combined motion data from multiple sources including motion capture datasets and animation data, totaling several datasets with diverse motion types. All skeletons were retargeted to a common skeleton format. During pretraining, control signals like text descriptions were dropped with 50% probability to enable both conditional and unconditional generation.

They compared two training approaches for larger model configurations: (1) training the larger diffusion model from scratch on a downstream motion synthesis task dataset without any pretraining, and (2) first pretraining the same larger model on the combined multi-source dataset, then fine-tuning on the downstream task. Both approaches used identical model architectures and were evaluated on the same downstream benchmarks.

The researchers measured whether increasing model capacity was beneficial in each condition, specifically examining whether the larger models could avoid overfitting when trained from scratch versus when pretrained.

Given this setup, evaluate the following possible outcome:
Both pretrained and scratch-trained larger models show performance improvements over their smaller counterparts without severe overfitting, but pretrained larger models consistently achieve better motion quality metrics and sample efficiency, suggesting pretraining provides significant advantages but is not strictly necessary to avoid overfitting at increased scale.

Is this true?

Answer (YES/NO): NO